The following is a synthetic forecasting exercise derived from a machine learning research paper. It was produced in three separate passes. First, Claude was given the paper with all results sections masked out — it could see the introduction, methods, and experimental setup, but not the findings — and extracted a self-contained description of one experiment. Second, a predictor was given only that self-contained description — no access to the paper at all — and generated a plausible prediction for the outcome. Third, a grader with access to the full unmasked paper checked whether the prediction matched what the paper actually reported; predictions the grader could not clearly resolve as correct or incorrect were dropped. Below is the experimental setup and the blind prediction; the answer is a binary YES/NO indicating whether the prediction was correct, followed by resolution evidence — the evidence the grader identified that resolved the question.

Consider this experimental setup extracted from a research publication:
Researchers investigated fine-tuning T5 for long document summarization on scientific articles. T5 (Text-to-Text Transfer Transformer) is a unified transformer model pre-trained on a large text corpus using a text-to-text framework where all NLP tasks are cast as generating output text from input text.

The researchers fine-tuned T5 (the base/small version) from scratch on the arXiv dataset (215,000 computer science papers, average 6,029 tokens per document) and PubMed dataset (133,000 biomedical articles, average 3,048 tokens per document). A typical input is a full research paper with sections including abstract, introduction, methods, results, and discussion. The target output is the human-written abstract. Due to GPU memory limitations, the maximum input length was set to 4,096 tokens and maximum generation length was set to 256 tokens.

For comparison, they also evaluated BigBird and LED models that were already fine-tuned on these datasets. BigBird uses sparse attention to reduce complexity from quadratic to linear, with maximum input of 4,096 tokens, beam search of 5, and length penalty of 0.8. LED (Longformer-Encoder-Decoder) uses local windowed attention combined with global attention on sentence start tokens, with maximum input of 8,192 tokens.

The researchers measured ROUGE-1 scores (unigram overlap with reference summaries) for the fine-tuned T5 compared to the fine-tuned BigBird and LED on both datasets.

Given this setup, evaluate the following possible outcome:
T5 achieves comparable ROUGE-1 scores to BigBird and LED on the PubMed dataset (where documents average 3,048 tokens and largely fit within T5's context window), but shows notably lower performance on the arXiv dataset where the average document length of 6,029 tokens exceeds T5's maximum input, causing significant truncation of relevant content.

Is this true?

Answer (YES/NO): NO